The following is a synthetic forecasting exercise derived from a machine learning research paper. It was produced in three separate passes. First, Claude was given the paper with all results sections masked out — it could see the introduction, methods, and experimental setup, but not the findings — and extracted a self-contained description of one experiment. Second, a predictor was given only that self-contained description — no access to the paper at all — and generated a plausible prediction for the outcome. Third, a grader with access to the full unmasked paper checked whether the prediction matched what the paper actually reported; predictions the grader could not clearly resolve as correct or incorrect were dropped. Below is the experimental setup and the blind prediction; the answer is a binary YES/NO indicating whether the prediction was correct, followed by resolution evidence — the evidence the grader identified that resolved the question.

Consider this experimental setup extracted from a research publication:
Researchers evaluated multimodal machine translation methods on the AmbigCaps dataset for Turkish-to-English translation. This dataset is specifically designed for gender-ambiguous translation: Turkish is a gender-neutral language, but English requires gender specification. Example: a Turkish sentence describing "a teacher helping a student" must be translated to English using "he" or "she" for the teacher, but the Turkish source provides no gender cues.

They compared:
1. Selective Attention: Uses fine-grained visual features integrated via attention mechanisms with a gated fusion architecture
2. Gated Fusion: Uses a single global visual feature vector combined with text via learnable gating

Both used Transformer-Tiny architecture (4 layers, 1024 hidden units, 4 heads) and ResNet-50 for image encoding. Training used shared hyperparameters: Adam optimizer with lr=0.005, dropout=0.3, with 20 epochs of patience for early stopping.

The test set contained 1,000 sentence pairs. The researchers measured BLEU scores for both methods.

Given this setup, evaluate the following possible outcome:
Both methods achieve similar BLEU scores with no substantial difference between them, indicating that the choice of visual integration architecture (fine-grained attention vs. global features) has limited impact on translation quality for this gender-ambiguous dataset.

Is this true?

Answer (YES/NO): YES